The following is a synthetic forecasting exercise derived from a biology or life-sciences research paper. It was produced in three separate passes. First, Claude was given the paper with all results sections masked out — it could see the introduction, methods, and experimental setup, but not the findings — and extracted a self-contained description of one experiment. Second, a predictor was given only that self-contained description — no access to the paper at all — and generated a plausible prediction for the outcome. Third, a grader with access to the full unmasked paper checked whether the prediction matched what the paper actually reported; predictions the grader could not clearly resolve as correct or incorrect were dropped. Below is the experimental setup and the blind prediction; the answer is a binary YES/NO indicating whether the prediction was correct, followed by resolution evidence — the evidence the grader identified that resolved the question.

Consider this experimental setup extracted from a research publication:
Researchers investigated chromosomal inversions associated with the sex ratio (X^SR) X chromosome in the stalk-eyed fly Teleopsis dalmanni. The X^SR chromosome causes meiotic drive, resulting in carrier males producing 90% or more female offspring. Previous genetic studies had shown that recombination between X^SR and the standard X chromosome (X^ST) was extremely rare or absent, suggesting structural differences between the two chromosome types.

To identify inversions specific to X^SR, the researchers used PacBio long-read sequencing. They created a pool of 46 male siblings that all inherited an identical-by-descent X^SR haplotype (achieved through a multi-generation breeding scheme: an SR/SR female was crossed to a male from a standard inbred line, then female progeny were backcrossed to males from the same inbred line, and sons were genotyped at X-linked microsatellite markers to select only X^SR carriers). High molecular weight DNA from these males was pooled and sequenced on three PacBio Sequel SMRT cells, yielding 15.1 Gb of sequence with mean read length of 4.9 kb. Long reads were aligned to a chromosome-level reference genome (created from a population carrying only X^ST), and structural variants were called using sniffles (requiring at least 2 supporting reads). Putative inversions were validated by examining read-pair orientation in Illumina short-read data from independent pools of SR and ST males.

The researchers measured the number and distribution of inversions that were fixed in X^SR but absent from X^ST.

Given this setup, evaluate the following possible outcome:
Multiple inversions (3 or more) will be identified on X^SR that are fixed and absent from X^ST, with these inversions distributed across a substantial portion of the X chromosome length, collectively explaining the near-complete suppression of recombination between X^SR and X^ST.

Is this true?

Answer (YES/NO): YES